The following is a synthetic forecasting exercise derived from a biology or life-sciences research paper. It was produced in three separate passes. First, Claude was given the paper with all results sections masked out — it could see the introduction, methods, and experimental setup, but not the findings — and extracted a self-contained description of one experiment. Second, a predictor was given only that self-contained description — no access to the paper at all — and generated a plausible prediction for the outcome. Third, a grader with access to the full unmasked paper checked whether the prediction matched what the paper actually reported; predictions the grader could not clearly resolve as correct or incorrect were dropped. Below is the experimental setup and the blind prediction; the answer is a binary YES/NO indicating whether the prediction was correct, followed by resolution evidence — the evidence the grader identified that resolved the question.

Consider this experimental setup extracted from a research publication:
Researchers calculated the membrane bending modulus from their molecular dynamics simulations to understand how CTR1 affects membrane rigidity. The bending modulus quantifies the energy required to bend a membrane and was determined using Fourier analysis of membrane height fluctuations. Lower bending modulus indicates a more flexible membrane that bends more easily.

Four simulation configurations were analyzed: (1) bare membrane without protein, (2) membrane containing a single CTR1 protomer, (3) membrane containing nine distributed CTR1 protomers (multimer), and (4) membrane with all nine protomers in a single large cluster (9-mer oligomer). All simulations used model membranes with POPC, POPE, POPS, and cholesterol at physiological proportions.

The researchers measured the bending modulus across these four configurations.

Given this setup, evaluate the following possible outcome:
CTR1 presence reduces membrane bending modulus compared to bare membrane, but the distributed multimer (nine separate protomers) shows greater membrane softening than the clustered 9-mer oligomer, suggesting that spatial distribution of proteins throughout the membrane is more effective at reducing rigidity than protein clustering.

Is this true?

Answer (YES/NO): NO